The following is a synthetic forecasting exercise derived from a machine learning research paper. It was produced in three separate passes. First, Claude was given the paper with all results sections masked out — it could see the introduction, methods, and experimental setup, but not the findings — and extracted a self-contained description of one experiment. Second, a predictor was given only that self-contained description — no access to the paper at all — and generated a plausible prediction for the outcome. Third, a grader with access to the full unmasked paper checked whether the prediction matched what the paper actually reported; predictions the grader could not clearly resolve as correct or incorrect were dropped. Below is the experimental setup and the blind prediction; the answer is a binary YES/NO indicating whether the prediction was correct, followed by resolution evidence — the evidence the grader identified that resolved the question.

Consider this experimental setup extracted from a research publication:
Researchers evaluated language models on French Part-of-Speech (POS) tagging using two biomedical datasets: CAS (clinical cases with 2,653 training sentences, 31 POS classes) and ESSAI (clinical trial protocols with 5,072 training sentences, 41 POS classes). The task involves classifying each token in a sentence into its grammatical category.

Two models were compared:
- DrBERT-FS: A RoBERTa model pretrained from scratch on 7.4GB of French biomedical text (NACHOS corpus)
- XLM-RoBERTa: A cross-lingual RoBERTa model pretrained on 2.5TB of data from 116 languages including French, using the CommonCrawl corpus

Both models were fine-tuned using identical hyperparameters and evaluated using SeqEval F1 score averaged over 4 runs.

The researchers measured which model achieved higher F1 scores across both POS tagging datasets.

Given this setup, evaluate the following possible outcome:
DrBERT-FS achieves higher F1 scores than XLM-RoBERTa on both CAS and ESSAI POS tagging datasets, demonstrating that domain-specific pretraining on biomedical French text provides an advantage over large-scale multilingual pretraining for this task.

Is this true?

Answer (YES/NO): YES